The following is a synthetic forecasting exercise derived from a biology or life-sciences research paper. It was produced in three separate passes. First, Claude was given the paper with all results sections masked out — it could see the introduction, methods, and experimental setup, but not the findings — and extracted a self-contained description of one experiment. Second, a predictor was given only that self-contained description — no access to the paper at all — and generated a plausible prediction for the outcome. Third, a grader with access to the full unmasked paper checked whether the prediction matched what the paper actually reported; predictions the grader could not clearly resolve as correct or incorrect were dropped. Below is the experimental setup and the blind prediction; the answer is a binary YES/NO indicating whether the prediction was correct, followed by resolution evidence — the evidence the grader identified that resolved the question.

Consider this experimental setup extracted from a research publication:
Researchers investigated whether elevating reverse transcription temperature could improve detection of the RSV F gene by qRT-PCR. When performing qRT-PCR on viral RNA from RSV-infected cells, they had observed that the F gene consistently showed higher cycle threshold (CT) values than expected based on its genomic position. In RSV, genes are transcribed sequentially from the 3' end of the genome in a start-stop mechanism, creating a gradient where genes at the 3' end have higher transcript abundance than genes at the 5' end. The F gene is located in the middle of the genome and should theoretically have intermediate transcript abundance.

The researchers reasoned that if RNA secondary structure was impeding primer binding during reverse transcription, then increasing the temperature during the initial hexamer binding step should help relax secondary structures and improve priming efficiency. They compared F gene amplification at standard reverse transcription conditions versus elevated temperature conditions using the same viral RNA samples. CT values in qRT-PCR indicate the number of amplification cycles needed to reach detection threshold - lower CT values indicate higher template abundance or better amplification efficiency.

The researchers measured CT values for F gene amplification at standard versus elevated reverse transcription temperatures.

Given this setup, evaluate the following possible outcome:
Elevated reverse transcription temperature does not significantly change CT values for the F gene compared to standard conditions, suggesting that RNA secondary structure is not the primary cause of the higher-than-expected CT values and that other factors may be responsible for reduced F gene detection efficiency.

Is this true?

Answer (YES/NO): NO